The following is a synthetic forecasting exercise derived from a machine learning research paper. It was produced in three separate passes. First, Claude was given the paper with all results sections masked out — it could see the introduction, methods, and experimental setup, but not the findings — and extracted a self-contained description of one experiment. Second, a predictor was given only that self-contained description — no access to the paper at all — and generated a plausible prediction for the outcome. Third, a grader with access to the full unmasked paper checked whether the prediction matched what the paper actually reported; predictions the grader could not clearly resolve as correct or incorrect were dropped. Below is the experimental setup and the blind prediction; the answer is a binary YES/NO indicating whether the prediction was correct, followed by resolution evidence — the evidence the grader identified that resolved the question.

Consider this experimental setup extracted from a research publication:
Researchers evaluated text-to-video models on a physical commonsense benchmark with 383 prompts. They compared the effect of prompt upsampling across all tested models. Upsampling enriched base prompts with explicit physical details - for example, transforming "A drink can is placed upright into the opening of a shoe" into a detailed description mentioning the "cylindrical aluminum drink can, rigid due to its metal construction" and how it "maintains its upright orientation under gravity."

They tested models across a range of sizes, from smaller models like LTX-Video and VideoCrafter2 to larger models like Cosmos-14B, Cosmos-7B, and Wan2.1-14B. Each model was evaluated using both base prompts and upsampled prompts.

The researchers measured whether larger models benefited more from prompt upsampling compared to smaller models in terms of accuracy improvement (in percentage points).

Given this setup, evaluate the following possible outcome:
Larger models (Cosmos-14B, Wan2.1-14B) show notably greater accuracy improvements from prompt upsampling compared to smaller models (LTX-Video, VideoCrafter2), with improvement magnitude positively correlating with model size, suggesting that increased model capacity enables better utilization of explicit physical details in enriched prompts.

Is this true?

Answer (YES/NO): NO